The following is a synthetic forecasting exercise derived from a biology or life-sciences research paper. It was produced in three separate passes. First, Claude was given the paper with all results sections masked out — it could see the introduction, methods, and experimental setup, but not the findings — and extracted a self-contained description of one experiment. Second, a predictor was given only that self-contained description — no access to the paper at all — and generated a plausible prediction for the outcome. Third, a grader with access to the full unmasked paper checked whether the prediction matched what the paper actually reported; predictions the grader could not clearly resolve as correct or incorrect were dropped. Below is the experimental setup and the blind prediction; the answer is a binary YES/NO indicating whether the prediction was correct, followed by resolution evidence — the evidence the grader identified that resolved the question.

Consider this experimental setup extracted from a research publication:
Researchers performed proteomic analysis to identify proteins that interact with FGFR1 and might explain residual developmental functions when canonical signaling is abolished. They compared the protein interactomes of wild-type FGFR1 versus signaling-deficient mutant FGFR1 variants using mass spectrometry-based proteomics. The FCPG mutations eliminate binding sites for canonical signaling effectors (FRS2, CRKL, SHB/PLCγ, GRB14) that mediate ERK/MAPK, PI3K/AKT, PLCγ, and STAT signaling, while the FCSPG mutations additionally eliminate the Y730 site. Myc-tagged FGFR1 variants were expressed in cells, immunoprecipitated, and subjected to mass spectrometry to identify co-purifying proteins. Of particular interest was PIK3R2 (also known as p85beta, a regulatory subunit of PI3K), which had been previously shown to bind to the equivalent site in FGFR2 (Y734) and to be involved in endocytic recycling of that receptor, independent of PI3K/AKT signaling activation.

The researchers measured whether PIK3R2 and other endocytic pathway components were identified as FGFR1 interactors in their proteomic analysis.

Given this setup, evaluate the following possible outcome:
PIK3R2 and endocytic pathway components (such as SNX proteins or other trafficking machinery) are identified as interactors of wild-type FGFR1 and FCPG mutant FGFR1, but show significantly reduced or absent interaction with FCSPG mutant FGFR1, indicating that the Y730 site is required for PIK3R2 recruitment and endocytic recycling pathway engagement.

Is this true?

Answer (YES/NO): YES